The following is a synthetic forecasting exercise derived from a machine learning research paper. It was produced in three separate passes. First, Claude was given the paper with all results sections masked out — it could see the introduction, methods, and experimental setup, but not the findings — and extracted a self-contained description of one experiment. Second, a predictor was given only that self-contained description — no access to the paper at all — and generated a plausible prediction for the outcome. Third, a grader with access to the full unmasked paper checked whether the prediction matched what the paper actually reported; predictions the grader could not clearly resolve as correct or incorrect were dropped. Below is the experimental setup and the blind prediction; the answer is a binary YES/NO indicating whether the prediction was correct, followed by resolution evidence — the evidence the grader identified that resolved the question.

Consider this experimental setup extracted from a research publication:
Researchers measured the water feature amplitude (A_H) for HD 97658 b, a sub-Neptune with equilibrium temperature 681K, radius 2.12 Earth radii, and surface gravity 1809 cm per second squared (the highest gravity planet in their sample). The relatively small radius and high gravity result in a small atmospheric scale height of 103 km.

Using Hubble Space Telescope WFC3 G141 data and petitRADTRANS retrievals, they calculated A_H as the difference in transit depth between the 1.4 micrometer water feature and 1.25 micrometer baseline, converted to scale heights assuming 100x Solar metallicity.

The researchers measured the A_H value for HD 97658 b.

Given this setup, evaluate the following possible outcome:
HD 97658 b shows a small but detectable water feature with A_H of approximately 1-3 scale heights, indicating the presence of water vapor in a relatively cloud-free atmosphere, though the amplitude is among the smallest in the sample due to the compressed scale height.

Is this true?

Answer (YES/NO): NO